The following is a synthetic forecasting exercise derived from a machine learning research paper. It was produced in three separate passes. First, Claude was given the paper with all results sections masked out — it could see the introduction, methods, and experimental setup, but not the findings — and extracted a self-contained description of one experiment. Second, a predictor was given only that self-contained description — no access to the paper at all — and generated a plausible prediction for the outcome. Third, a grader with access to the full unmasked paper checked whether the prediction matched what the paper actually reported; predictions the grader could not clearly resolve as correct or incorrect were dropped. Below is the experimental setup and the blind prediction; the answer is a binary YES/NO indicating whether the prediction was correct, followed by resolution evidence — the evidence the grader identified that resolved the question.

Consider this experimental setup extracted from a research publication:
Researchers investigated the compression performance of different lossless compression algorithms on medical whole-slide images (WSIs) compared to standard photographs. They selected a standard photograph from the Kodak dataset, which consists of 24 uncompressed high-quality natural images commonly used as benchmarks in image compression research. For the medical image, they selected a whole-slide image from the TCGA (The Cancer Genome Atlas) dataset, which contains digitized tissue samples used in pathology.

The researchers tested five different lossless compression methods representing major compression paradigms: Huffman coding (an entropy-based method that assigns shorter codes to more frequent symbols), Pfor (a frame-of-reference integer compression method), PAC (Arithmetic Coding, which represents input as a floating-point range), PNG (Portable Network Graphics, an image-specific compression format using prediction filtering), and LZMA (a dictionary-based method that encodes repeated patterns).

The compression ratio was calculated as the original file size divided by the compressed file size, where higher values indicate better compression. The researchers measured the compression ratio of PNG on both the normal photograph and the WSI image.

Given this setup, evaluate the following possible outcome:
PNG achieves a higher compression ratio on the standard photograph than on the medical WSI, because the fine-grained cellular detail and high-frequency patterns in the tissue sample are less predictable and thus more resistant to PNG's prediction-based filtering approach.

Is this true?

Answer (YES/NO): YES